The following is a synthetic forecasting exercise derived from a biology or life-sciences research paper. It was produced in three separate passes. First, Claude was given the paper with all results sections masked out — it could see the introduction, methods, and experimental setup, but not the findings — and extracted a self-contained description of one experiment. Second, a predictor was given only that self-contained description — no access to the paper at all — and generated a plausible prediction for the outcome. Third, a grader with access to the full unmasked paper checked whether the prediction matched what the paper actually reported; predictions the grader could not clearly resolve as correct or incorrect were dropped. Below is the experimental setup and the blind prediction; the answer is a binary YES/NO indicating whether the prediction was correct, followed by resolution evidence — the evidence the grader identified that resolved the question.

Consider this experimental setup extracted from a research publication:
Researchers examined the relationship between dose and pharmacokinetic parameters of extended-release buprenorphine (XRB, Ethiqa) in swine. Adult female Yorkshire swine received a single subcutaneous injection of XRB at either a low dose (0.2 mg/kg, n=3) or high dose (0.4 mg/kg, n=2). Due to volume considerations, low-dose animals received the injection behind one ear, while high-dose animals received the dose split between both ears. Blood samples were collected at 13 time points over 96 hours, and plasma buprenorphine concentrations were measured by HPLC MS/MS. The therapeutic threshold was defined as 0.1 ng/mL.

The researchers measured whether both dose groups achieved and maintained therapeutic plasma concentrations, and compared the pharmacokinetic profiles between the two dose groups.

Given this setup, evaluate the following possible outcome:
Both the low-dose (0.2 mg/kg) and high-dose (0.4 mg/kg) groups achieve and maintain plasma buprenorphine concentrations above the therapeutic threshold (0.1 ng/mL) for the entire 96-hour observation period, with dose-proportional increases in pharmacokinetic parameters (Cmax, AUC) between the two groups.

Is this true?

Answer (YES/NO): NO